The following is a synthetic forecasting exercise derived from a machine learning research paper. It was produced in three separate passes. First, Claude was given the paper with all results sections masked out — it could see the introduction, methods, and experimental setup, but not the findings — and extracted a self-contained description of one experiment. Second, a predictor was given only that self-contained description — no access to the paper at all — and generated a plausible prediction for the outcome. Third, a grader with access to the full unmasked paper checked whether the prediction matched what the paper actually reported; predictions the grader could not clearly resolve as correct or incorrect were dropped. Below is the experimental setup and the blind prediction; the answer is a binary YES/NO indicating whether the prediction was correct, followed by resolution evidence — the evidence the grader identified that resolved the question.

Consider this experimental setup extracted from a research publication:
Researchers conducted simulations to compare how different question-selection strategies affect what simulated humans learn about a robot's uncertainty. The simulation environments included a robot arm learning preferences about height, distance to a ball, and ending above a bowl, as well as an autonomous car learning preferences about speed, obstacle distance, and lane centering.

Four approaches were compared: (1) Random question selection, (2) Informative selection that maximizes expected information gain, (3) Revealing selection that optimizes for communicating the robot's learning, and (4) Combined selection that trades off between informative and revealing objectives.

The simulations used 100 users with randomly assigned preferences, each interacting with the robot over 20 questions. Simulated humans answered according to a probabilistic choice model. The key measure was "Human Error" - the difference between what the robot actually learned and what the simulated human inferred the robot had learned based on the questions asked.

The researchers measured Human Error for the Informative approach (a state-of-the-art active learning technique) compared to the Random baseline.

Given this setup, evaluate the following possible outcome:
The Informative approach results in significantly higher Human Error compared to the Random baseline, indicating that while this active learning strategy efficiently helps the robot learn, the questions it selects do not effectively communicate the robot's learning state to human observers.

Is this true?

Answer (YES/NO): NO